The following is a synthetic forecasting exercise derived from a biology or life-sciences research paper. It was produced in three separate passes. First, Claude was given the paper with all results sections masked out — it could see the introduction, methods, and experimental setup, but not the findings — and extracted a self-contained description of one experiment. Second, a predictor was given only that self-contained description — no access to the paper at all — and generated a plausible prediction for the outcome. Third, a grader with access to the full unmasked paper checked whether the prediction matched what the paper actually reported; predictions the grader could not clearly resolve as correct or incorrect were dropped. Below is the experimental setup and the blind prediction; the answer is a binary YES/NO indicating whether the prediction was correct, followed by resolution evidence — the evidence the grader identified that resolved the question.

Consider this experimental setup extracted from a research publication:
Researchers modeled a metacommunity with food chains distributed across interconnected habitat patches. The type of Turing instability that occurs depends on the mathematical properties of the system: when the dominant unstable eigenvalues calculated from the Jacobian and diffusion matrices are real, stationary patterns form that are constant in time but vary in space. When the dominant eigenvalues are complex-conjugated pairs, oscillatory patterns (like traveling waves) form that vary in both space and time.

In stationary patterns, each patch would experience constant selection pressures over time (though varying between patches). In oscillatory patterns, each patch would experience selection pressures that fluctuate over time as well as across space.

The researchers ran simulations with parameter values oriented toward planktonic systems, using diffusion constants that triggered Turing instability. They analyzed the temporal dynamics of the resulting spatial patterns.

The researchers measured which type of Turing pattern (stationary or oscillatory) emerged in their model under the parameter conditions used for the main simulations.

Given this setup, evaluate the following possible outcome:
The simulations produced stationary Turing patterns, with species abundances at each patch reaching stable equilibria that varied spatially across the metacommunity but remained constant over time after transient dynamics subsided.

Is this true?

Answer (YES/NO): NO